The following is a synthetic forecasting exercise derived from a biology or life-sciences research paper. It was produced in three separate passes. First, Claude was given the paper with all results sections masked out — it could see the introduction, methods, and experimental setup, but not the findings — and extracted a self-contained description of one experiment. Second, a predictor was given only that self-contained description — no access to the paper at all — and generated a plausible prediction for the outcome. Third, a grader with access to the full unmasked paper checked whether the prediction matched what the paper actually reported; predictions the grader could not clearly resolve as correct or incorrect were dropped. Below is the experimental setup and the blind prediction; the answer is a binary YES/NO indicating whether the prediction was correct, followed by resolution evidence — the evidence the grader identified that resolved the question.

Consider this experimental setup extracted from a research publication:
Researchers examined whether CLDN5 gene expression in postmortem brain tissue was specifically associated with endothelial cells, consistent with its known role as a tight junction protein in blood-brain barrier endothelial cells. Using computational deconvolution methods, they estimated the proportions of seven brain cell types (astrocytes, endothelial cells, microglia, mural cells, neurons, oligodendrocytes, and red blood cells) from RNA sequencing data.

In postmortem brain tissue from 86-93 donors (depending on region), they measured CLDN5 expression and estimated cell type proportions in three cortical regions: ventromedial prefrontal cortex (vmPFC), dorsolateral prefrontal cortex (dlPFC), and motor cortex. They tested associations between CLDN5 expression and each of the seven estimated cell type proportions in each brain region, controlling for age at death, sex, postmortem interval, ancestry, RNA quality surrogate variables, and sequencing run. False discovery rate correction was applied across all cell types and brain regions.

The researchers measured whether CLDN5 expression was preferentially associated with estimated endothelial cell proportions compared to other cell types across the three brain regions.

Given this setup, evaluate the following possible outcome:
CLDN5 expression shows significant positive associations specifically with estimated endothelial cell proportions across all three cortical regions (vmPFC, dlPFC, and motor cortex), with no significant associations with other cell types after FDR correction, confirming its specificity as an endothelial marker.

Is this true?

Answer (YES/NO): NO